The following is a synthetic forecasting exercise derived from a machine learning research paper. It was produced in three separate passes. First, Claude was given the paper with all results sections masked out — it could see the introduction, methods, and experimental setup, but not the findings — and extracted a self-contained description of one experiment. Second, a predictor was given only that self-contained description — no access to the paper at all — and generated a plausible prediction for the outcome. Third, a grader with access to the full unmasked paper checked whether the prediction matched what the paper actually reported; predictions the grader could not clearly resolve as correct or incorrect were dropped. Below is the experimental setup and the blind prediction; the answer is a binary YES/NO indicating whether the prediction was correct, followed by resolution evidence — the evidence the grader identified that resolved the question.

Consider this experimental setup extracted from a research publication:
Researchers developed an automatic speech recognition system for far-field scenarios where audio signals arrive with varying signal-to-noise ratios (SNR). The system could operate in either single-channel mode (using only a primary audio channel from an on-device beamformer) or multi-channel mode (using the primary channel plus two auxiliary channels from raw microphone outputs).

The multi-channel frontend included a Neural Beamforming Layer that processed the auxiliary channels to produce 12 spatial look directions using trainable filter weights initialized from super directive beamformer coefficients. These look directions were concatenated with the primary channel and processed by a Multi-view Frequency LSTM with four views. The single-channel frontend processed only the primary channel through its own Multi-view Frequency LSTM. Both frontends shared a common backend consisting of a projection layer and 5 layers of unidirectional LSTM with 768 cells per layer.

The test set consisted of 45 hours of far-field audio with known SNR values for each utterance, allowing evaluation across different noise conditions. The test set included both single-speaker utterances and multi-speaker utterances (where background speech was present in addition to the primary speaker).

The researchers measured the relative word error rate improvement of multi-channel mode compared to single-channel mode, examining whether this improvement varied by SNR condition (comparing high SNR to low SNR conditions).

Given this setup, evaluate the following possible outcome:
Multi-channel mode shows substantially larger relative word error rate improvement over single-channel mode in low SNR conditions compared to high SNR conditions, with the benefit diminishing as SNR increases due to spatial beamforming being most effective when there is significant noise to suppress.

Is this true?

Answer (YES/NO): YES